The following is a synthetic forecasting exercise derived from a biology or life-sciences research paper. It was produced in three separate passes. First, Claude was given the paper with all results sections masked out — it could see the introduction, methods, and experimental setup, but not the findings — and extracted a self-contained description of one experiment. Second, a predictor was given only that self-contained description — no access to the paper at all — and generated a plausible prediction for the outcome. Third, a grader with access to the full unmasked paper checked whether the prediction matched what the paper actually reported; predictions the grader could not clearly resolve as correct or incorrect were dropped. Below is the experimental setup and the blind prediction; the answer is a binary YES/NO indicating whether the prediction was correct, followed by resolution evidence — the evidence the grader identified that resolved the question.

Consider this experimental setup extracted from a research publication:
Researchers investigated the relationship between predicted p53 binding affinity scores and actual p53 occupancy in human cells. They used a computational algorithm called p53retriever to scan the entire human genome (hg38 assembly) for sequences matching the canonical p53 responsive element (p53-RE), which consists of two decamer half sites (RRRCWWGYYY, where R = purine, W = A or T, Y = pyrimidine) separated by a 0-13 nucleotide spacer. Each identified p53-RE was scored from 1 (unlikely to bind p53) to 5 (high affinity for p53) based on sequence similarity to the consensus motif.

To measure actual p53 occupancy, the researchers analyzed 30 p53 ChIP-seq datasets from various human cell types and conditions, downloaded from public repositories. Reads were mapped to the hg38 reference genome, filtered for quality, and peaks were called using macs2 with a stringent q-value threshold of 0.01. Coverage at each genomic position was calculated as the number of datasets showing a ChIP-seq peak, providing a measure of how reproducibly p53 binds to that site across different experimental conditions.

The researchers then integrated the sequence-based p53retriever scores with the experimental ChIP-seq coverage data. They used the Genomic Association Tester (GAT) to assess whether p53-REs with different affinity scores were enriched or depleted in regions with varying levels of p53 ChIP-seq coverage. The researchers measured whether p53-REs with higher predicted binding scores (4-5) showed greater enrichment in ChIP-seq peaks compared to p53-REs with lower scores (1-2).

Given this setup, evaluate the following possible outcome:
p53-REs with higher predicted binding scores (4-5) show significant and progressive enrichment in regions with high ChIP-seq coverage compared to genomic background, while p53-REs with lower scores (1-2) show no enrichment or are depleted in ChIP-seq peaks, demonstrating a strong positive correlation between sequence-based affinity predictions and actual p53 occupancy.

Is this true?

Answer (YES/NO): NO